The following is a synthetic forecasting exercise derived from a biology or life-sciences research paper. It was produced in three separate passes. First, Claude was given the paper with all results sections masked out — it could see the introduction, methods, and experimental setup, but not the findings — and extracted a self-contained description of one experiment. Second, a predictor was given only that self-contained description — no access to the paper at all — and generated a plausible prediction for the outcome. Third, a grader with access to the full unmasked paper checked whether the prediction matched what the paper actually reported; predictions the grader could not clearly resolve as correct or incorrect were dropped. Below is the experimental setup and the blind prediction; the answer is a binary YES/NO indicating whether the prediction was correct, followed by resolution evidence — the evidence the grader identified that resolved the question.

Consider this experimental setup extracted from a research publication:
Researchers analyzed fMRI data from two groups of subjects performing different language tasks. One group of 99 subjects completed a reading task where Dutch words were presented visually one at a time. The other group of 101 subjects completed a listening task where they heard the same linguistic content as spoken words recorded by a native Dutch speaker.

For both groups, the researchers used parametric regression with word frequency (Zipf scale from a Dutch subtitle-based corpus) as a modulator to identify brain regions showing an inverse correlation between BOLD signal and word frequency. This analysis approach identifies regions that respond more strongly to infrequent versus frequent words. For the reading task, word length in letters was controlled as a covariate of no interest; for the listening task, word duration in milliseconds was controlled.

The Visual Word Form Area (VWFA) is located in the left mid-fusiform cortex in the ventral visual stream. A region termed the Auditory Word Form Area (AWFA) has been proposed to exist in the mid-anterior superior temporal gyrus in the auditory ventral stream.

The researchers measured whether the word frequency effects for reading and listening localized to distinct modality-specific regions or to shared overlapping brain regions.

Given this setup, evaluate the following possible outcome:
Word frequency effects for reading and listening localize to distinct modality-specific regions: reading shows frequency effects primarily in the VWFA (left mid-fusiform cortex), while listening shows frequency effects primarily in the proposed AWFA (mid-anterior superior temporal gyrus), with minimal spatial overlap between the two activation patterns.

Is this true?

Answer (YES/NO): NO